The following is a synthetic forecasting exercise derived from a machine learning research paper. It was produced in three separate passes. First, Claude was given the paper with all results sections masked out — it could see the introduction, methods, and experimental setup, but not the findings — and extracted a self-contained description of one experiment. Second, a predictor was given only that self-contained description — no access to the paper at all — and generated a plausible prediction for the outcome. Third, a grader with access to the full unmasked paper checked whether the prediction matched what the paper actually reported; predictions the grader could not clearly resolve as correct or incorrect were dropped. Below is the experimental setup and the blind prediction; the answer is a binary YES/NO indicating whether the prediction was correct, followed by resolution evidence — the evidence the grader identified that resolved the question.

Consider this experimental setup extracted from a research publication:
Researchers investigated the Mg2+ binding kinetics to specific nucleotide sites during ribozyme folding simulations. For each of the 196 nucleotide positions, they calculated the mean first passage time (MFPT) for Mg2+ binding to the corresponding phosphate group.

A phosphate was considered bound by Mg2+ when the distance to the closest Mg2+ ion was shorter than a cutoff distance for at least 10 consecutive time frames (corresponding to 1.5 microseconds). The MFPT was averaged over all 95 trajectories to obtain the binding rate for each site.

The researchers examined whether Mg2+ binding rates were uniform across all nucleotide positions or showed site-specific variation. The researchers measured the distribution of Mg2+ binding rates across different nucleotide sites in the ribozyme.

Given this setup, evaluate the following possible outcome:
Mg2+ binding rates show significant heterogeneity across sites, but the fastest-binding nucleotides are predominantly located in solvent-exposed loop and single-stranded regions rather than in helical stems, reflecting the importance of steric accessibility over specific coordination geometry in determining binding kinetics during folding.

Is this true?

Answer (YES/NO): NO